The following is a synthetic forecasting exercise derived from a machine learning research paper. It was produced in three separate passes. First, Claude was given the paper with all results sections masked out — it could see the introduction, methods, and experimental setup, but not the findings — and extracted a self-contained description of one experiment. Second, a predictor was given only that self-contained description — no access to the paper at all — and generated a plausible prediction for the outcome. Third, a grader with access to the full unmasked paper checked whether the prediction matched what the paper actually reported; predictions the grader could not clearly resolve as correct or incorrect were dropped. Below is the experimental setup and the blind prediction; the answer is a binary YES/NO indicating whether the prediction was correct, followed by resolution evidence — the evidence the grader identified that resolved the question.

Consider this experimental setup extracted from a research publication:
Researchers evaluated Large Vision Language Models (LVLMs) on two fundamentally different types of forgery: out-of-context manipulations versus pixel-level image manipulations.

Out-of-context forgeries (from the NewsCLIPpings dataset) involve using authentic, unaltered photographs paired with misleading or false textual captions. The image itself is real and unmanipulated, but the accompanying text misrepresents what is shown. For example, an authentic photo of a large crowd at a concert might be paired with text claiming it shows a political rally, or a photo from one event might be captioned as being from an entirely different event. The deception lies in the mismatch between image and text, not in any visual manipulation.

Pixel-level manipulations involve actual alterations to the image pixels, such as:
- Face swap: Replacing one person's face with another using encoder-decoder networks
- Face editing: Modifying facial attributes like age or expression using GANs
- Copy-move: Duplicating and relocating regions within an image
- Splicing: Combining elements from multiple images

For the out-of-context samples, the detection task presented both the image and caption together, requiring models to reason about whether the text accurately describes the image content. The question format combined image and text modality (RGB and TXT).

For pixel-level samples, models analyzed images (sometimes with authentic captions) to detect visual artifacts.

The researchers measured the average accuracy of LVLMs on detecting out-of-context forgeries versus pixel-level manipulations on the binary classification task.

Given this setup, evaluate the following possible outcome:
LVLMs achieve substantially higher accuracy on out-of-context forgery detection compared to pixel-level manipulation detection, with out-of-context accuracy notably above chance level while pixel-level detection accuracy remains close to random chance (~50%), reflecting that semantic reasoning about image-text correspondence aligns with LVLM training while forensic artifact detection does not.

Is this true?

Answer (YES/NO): NO